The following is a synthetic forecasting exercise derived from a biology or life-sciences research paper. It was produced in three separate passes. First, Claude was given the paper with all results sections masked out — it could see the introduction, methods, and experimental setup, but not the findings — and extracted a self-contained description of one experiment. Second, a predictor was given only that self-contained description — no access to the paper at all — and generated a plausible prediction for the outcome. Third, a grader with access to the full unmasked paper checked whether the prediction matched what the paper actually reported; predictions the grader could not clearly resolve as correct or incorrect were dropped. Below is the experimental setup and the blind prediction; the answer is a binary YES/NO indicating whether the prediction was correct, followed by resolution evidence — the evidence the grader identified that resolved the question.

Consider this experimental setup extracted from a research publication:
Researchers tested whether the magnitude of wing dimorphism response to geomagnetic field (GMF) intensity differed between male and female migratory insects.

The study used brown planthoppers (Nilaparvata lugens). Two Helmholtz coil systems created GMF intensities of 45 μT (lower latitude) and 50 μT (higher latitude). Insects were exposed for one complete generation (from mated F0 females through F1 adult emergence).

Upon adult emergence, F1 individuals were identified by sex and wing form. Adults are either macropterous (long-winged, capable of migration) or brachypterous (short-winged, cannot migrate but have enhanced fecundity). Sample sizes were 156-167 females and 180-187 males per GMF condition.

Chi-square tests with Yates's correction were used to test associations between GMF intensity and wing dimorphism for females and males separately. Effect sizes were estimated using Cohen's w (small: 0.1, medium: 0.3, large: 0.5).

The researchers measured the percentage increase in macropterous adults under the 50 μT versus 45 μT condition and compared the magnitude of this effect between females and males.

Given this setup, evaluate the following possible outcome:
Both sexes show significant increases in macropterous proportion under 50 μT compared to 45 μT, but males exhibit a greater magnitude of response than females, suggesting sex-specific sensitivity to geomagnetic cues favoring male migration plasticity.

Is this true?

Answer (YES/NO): NO